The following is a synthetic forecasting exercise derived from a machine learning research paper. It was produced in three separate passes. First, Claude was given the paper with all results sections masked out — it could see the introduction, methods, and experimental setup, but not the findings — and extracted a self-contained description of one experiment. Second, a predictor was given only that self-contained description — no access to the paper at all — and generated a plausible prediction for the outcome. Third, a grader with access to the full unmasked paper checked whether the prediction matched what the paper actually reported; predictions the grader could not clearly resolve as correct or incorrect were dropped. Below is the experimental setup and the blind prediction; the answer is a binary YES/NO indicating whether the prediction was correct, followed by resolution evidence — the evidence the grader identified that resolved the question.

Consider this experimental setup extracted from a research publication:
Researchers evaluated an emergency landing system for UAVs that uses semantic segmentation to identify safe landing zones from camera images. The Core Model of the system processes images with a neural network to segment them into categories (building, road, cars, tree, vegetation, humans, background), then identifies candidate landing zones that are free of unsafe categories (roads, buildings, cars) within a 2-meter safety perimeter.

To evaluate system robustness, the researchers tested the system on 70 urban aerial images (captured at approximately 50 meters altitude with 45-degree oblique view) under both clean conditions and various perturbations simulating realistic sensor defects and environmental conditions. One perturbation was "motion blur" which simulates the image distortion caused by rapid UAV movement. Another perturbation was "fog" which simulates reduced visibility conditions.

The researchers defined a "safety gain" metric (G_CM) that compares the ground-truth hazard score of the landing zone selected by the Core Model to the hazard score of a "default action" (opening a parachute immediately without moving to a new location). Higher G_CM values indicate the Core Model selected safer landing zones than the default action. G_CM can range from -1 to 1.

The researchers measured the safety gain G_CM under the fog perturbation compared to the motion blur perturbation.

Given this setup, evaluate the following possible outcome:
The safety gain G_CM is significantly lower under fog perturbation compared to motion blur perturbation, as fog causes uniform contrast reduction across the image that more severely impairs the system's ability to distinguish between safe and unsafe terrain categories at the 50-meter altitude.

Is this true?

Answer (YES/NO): NO